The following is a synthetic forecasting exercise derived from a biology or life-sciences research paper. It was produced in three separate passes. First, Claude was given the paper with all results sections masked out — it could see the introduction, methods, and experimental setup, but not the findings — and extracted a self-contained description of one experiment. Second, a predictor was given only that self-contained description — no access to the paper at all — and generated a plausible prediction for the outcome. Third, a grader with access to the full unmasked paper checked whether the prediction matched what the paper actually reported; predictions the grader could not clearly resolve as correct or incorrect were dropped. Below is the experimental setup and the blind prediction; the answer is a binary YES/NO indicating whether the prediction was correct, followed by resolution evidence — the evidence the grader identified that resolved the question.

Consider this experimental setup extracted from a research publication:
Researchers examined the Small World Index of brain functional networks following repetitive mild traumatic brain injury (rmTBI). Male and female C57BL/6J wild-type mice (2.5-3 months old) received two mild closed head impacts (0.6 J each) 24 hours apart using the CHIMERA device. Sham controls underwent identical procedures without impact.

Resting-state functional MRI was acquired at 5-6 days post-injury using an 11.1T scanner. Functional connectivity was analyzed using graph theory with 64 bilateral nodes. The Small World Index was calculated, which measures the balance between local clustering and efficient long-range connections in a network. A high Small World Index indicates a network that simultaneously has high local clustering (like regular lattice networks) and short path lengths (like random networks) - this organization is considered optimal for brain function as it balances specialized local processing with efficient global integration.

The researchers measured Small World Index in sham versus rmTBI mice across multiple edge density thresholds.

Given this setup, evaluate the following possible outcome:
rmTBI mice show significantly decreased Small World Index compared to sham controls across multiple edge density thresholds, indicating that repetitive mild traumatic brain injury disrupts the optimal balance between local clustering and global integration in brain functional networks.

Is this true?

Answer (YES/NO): NO